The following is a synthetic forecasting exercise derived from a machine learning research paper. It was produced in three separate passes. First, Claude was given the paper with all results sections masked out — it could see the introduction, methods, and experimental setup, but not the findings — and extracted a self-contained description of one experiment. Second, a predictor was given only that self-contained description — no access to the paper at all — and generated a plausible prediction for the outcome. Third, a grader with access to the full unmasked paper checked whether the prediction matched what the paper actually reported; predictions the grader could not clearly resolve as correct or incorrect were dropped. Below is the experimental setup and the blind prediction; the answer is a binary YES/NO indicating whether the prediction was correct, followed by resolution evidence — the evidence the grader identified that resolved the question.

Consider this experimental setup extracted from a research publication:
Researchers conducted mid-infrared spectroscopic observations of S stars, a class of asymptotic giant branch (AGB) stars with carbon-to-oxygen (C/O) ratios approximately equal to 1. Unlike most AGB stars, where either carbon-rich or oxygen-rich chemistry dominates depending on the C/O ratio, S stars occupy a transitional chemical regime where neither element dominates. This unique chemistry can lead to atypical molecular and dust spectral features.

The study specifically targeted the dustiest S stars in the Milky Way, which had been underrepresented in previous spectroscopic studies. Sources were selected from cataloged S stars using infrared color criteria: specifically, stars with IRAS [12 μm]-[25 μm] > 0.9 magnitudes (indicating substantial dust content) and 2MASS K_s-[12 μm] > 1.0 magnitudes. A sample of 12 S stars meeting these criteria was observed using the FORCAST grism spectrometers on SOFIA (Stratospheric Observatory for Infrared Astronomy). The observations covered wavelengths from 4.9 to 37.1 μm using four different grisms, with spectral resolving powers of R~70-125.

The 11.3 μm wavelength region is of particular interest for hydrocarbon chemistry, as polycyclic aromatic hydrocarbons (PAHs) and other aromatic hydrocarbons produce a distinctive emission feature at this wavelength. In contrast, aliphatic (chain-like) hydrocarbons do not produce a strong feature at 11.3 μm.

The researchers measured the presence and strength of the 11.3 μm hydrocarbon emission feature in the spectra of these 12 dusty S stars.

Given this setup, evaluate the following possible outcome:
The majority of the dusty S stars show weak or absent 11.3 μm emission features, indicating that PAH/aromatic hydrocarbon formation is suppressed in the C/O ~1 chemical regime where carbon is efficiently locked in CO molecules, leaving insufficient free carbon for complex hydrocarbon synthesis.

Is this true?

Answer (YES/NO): NO